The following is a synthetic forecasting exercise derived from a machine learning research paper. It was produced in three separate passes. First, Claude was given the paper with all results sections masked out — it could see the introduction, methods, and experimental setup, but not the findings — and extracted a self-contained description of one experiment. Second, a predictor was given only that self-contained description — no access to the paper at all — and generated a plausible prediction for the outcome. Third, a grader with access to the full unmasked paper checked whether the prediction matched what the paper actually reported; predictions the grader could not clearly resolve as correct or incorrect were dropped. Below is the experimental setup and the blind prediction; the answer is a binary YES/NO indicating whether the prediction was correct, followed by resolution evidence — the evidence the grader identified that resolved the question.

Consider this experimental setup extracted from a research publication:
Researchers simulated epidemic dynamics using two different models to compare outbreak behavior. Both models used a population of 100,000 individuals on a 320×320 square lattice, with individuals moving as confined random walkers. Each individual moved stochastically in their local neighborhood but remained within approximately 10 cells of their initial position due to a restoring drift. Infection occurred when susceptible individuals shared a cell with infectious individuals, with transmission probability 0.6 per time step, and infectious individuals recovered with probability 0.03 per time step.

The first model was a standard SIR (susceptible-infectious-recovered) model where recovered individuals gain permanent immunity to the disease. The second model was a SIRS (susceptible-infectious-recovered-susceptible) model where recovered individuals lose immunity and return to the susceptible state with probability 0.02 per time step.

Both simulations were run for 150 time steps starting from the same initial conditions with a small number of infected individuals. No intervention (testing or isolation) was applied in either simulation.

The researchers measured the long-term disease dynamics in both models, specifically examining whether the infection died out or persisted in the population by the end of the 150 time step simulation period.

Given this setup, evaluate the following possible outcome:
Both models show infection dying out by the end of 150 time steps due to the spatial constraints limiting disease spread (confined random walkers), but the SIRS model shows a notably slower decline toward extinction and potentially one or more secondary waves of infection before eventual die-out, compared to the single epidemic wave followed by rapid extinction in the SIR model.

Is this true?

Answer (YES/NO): NO